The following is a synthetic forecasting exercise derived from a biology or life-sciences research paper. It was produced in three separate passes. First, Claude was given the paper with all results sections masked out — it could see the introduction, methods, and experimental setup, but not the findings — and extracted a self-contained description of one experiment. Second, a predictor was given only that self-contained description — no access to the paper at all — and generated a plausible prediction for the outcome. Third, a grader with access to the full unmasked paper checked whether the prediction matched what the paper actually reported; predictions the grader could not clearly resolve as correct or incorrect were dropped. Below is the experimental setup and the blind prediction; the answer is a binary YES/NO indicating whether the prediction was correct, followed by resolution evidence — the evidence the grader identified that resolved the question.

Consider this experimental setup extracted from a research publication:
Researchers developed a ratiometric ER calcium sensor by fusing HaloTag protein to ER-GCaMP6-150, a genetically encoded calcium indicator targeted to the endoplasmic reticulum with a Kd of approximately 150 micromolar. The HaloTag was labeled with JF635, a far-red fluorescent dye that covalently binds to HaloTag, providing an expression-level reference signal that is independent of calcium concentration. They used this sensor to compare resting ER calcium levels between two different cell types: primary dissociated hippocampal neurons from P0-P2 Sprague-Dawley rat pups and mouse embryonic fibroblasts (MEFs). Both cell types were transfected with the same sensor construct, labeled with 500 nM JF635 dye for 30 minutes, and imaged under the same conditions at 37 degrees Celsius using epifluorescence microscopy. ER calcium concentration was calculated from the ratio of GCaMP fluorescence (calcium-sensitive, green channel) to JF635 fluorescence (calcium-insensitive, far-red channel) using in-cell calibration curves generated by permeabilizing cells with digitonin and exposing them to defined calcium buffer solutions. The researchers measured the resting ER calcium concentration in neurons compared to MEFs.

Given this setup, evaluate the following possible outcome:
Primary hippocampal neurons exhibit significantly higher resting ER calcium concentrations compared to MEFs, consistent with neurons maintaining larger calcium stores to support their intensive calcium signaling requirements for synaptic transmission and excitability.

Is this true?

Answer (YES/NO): NO